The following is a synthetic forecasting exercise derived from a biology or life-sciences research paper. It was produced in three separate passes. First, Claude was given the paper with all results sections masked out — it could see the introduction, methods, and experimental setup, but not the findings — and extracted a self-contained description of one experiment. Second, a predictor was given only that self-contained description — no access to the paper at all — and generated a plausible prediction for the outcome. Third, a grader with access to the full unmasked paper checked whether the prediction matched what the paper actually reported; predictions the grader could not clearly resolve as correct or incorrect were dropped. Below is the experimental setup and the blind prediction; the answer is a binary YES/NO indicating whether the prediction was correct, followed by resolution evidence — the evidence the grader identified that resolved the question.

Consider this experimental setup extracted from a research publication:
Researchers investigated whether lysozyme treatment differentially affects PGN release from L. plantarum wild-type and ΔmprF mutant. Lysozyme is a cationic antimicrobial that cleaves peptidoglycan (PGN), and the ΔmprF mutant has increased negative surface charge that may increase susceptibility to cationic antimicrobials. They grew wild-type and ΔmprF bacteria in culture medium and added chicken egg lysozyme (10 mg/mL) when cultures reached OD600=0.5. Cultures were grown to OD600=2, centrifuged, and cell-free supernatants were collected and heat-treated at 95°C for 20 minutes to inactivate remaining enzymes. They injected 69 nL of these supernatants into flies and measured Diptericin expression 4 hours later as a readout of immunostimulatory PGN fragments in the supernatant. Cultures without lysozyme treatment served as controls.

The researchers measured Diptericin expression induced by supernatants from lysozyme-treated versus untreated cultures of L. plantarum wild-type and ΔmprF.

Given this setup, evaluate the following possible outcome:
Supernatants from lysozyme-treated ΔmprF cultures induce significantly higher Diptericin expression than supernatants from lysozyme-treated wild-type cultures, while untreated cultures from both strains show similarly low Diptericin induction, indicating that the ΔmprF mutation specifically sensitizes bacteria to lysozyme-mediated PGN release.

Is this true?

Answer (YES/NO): NO